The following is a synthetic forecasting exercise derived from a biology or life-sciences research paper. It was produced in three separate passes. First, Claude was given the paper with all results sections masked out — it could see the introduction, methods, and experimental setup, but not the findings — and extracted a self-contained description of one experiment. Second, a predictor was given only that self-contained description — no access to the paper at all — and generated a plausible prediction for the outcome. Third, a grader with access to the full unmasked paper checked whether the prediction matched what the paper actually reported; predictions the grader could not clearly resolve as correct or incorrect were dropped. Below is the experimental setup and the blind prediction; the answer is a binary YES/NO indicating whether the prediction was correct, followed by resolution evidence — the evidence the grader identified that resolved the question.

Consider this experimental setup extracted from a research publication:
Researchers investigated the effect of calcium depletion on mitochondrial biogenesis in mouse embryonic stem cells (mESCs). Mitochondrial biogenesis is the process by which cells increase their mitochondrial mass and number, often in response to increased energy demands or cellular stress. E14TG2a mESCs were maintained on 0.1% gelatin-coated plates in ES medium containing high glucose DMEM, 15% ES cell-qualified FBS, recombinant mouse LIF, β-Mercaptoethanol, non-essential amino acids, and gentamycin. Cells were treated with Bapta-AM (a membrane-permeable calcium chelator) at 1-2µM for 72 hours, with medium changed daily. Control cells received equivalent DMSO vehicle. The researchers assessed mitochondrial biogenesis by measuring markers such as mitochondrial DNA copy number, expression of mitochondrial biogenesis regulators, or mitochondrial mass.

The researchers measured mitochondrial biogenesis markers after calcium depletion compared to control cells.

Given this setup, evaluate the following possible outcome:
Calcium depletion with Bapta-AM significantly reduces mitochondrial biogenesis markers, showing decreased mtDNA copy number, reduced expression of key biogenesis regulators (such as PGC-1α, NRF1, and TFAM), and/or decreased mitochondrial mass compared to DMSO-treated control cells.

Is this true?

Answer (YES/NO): NO